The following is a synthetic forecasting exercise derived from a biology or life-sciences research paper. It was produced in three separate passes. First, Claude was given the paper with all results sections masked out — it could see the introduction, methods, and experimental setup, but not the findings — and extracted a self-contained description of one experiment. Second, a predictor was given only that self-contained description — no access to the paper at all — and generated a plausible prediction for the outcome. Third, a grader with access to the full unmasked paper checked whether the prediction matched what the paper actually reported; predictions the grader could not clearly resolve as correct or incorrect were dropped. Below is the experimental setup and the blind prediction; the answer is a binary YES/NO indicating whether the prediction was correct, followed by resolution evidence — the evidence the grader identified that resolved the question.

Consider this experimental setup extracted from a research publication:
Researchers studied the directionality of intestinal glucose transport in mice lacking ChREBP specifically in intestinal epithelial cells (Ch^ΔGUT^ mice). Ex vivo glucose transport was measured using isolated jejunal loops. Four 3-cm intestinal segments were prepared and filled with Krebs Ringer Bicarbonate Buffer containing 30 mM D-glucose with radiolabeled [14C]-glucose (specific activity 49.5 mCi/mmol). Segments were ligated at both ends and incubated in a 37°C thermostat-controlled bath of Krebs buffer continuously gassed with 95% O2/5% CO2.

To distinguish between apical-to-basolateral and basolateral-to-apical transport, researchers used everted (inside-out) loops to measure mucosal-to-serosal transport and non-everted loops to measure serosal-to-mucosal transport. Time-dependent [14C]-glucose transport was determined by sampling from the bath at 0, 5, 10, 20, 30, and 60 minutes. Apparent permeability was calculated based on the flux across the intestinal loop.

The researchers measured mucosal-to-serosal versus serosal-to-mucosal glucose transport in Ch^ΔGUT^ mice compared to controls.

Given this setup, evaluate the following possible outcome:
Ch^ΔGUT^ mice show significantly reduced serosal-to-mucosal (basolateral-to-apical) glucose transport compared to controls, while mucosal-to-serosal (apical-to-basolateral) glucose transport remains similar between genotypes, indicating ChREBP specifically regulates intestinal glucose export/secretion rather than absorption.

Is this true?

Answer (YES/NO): NO